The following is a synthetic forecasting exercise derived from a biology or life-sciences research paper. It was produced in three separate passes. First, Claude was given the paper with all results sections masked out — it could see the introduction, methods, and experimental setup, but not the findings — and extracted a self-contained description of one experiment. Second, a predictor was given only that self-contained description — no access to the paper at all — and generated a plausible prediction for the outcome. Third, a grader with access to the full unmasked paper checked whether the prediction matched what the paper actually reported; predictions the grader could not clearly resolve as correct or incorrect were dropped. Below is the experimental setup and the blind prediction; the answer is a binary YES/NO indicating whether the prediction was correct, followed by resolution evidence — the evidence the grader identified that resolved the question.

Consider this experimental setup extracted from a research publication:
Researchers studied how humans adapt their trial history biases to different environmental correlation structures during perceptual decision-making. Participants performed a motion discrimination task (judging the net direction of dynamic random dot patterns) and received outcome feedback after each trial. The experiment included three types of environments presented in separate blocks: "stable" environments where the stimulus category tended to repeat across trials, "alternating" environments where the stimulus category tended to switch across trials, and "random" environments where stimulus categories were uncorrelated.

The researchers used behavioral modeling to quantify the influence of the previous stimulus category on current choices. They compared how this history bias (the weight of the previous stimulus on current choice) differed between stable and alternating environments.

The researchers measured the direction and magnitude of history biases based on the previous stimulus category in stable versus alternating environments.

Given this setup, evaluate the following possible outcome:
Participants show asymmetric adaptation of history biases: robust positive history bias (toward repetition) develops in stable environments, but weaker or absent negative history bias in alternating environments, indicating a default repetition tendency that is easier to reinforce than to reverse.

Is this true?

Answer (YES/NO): NO